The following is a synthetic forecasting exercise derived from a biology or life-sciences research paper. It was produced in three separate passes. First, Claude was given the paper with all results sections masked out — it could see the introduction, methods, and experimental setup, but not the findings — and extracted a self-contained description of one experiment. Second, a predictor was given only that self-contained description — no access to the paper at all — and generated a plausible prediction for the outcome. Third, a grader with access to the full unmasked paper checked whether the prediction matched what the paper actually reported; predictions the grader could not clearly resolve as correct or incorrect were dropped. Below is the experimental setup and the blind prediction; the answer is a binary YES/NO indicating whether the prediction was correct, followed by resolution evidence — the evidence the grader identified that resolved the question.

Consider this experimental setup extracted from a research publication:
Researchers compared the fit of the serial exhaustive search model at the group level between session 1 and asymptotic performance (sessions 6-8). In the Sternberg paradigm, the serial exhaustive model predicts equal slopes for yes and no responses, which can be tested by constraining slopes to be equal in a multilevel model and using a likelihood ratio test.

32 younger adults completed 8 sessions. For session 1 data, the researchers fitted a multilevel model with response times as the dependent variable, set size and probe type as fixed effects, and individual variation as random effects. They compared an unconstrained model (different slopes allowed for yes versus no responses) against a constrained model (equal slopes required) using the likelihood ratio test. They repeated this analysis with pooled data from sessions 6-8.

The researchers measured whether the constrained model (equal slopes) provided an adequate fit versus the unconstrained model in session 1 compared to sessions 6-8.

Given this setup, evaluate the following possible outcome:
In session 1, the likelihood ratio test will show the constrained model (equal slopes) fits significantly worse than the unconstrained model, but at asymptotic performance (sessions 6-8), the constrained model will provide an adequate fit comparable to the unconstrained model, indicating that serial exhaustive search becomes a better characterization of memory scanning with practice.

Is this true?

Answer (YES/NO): NO